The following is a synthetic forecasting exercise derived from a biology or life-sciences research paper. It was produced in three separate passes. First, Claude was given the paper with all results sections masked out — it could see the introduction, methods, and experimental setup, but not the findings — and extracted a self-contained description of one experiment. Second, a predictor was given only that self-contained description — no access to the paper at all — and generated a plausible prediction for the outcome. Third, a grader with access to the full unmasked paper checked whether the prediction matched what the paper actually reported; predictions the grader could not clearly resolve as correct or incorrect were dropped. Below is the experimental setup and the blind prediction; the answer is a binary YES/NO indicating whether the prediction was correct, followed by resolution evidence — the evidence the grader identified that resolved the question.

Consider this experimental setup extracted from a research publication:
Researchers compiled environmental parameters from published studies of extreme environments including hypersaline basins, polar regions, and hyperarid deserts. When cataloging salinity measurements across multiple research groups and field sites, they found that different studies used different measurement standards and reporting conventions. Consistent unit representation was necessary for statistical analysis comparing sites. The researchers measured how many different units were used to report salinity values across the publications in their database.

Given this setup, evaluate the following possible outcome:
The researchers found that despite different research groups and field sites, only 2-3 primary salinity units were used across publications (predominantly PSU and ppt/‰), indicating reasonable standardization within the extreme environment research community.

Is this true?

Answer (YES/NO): NO